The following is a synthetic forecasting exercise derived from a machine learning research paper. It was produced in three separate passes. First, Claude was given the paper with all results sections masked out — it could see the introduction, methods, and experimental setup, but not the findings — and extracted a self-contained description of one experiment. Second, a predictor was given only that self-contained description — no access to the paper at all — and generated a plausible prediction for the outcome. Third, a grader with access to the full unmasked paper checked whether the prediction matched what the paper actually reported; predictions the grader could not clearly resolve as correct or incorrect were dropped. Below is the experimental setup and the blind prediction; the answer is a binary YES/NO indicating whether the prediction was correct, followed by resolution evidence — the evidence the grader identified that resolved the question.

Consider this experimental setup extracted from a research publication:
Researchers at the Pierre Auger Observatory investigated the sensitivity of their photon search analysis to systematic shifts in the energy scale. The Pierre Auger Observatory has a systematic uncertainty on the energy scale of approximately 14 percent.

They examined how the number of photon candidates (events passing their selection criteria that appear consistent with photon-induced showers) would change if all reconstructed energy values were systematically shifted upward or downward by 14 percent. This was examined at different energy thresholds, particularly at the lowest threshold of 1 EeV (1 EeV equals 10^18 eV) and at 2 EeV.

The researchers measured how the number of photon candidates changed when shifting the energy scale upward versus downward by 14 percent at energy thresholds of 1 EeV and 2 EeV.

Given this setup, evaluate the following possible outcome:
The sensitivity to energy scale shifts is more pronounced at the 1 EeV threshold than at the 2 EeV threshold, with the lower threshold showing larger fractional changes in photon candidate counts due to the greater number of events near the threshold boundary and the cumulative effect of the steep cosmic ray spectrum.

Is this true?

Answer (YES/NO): NO